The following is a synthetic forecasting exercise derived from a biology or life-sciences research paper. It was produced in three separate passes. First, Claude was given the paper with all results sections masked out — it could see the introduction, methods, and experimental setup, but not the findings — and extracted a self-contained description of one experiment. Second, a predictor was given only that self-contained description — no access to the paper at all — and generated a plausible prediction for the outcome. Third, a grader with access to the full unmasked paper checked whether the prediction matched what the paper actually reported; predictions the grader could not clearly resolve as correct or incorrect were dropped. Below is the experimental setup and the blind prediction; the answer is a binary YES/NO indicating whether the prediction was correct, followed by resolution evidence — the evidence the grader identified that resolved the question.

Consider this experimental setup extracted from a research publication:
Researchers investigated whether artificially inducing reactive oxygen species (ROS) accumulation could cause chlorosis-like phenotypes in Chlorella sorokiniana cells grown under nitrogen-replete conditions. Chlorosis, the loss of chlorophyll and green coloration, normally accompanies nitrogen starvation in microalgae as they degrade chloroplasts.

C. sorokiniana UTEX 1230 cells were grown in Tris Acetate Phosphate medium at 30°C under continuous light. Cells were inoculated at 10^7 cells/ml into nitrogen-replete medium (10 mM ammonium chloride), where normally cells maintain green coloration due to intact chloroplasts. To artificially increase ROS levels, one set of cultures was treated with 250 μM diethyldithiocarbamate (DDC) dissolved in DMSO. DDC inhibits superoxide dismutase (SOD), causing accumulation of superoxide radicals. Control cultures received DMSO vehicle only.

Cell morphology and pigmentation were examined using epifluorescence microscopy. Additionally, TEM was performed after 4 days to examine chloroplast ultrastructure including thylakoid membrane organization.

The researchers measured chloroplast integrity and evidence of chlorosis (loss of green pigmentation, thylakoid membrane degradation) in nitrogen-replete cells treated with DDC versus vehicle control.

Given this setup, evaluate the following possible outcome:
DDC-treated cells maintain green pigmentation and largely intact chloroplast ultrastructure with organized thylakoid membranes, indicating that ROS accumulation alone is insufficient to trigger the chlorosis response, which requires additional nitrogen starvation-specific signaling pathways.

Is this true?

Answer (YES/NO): NO